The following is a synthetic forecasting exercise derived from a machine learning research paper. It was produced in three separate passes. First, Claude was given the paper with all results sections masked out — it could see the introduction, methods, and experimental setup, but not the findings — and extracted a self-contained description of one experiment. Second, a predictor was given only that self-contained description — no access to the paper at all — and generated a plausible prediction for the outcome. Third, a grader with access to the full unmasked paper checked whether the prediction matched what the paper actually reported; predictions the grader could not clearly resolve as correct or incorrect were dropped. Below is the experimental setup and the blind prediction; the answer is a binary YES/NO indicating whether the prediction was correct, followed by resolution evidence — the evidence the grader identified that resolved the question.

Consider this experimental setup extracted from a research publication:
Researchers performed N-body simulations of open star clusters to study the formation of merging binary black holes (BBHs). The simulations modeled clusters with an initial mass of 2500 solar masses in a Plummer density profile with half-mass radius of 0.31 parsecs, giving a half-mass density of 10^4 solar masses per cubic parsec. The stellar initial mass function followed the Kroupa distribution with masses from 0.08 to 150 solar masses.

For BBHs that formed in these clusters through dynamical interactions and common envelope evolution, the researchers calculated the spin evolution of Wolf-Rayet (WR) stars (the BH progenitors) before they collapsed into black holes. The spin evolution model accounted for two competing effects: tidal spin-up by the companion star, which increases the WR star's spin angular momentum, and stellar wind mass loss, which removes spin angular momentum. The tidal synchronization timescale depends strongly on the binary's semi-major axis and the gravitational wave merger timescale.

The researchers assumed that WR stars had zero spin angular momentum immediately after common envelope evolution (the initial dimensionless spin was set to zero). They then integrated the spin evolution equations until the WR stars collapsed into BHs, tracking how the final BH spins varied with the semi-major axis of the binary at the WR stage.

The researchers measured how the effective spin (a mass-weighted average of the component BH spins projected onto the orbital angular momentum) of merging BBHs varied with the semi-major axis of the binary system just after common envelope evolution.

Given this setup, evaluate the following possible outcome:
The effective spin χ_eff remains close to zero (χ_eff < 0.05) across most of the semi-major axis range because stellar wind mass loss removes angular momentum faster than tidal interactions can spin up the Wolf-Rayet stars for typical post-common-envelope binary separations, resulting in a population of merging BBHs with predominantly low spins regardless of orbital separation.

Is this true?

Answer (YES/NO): NO